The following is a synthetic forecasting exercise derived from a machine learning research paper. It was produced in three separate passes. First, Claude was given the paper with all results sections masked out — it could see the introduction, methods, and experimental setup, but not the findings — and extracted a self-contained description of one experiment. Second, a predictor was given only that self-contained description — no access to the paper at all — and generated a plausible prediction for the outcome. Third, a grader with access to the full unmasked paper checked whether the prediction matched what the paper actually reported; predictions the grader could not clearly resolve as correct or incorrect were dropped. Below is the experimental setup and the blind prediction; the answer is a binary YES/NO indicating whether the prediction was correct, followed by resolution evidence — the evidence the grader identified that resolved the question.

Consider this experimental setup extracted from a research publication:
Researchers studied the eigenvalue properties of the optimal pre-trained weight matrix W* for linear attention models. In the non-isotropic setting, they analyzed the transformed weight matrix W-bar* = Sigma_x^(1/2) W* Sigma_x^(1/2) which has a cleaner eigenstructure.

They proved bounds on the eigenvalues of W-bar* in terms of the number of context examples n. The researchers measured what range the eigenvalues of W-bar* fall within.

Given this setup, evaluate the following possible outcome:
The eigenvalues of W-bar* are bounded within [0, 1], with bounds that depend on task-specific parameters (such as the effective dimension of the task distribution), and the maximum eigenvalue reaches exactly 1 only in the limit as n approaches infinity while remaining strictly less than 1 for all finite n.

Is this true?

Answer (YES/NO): NO